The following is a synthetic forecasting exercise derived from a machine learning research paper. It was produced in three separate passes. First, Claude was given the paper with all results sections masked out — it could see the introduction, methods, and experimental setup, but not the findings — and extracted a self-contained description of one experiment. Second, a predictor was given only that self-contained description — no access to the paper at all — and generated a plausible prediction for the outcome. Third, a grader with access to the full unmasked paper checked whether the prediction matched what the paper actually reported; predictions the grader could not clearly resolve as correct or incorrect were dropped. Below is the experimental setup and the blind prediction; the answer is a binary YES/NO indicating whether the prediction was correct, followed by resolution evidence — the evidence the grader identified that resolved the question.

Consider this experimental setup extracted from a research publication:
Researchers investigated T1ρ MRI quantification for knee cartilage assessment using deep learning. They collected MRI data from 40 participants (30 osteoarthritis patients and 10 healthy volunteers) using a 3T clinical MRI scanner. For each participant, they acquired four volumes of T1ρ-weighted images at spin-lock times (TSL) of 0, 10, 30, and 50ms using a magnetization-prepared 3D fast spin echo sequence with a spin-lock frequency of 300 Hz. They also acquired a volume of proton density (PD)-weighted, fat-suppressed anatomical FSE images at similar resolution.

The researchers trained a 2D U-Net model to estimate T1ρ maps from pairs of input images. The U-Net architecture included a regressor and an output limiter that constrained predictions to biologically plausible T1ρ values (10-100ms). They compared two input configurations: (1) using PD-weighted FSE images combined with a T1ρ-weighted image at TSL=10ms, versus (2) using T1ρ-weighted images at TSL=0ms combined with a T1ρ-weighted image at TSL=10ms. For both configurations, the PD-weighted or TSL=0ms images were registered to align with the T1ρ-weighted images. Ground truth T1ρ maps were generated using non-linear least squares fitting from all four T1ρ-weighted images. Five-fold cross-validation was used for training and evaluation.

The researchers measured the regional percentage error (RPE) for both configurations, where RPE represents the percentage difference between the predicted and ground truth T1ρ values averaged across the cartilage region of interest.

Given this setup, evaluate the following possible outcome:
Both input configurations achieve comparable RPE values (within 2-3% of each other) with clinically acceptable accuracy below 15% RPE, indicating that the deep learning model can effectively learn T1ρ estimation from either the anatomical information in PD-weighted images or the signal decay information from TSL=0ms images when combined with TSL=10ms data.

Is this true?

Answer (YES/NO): YES